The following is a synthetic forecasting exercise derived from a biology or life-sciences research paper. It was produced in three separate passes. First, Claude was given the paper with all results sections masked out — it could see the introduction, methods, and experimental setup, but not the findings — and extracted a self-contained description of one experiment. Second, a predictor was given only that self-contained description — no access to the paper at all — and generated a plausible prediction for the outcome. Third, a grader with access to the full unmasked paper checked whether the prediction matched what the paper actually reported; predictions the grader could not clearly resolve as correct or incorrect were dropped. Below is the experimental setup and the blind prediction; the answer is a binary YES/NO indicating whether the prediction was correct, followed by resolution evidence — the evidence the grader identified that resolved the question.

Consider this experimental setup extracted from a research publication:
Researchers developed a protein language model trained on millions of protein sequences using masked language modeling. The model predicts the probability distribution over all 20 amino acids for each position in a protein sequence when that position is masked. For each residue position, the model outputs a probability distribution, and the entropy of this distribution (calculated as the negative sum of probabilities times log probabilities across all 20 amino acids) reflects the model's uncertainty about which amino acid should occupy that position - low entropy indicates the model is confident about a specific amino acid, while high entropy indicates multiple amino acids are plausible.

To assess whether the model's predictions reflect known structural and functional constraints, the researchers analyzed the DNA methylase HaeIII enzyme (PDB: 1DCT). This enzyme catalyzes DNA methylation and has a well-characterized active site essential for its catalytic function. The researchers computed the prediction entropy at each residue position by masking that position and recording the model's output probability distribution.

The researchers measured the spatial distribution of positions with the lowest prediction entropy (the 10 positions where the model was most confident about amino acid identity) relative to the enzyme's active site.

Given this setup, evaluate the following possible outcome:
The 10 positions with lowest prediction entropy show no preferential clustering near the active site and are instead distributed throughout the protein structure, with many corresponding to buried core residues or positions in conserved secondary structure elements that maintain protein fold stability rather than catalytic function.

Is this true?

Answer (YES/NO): NO